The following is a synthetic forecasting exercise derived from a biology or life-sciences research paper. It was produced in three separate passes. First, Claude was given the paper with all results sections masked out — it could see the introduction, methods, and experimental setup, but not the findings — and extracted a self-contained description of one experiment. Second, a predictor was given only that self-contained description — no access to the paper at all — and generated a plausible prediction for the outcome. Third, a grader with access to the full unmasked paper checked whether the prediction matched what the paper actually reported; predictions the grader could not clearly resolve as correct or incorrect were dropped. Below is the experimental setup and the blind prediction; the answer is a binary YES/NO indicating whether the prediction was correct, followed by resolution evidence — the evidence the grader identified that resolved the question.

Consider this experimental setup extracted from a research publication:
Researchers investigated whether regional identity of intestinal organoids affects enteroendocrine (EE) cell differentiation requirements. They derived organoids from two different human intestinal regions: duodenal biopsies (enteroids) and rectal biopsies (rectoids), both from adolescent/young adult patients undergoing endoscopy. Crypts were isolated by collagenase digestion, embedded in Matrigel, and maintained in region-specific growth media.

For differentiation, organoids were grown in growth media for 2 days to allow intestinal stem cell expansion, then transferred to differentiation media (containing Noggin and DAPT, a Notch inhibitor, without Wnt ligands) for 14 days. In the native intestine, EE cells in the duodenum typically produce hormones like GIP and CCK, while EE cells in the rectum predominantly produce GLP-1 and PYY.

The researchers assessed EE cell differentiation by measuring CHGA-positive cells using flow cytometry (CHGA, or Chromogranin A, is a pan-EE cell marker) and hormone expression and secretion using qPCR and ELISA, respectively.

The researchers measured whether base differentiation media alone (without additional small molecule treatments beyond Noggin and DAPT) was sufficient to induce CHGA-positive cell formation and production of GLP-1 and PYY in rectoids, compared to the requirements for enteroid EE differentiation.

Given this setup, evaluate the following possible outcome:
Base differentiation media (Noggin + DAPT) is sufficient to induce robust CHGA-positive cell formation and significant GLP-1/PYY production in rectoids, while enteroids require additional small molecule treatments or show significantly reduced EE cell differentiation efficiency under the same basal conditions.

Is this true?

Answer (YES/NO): YES